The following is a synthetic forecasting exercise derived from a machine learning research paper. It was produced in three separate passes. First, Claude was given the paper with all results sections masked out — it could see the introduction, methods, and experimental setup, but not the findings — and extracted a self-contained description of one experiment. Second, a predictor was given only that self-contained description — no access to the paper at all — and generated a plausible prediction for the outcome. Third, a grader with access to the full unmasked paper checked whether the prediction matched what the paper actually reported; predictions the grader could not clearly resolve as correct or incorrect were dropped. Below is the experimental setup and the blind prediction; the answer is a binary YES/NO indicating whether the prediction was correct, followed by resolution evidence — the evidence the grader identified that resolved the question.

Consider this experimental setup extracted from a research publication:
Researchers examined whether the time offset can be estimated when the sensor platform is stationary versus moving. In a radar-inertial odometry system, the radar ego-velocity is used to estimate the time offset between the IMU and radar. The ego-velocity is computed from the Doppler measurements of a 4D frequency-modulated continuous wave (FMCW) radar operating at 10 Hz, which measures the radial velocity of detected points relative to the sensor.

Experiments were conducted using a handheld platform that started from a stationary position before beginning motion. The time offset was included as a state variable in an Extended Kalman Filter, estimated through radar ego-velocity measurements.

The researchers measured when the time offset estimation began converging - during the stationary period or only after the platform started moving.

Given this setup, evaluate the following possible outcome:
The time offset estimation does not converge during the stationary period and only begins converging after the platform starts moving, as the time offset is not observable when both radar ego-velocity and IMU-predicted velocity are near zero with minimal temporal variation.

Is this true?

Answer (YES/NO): YES